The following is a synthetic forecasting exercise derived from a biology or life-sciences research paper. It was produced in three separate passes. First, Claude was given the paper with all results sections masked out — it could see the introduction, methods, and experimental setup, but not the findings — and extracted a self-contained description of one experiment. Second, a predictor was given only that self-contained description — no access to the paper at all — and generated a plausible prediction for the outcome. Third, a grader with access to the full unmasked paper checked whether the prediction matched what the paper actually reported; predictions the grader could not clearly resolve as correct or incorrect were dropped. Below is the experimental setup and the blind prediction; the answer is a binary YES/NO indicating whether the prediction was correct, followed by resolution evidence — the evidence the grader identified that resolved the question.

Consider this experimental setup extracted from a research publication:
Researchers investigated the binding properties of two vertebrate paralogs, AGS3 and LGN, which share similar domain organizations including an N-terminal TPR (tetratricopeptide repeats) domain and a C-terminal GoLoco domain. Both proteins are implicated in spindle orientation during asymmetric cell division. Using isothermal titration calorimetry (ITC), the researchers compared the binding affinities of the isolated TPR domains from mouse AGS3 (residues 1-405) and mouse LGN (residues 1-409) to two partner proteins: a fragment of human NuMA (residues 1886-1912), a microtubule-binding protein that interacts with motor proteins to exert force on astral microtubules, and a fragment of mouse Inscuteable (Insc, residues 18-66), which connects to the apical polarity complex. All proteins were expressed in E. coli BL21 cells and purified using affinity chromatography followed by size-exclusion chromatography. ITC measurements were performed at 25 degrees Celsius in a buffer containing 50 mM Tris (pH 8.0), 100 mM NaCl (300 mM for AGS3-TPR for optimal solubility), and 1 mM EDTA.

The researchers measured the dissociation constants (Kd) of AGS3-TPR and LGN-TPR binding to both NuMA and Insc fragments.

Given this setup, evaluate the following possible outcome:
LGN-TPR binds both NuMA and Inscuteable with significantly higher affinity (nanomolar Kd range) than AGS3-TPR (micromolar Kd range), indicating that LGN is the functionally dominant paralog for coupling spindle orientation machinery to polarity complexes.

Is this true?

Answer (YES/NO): NO